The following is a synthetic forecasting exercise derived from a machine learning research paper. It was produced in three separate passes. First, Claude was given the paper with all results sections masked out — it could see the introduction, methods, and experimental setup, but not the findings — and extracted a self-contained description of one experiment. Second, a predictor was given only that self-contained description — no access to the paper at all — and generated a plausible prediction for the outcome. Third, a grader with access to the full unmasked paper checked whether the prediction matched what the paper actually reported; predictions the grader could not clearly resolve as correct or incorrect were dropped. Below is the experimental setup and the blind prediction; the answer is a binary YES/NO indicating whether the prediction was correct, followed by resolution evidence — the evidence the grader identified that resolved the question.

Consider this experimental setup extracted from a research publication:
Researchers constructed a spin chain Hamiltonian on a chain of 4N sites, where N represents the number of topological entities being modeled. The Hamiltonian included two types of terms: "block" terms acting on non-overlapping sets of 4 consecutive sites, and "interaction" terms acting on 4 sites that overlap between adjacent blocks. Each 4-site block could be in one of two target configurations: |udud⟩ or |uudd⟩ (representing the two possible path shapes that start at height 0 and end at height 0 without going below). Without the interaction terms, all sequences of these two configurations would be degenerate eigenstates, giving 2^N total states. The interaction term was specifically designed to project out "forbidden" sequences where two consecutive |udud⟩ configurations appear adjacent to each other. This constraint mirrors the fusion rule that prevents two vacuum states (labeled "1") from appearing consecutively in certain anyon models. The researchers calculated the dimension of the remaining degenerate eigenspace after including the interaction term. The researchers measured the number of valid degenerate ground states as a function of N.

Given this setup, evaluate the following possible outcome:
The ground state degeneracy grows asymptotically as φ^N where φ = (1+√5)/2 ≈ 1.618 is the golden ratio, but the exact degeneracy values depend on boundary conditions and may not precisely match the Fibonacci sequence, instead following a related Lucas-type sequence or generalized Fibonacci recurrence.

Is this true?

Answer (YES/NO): NO